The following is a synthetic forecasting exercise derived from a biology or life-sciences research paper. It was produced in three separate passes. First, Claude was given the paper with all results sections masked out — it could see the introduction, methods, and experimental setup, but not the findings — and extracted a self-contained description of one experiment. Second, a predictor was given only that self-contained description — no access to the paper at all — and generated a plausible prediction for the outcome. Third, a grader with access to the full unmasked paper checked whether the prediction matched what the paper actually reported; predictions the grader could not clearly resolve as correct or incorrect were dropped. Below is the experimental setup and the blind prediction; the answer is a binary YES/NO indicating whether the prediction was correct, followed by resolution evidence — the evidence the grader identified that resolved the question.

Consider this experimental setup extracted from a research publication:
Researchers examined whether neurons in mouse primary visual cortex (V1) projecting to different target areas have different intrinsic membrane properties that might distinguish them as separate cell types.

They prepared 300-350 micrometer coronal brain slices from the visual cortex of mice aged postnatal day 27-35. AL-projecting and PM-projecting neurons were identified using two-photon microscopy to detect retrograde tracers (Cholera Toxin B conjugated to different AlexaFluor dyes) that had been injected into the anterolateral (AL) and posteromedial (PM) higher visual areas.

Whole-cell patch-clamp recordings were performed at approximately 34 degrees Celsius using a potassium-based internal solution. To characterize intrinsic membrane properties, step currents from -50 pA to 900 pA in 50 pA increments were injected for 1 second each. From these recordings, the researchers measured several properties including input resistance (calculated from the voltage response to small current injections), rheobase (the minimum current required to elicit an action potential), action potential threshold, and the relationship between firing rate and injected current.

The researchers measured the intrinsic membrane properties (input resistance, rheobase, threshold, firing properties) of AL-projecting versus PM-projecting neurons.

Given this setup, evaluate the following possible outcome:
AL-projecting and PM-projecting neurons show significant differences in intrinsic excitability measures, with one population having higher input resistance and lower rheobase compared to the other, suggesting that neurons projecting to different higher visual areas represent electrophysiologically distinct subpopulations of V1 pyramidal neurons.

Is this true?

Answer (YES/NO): NO